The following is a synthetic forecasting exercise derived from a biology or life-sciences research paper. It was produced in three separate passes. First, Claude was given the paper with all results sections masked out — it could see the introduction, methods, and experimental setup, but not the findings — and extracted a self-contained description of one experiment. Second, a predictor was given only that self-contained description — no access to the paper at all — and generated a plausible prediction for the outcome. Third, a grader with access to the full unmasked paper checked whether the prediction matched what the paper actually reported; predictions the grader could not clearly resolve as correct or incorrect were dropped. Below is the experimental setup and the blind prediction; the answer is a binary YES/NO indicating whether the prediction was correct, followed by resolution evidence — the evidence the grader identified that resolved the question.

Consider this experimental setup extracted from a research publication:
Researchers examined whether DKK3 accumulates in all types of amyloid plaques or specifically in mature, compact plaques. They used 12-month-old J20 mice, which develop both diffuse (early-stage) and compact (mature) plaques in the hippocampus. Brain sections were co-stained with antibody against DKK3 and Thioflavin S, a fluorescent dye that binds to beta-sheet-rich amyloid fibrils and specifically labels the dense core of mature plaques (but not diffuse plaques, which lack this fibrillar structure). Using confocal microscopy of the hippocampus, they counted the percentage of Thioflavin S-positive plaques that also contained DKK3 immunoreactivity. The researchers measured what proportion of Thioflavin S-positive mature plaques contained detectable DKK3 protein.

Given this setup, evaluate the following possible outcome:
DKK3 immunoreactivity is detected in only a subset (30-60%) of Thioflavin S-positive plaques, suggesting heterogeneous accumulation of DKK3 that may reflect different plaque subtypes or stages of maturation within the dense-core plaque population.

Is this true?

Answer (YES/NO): NO